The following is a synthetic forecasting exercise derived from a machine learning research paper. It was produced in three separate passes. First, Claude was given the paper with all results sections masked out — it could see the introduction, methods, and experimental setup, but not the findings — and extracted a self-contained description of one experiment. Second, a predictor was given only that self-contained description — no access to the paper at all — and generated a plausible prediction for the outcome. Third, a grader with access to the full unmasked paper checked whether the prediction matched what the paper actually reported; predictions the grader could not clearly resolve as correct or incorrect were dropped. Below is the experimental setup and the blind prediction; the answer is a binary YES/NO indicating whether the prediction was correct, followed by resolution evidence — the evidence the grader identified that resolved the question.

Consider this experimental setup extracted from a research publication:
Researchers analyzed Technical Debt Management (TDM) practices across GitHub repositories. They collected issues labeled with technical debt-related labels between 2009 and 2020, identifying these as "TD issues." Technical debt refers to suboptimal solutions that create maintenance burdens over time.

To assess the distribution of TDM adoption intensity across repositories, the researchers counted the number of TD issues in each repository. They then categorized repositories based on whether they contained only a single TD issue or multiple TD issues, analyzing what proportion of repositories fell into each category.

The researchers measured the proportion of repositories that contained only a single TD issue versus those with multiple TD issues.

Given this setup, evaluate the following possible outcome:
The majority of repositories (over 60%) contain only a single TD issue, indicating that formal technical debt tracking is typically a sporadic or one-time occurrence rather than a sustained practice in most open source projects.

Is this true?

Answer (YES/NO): NO